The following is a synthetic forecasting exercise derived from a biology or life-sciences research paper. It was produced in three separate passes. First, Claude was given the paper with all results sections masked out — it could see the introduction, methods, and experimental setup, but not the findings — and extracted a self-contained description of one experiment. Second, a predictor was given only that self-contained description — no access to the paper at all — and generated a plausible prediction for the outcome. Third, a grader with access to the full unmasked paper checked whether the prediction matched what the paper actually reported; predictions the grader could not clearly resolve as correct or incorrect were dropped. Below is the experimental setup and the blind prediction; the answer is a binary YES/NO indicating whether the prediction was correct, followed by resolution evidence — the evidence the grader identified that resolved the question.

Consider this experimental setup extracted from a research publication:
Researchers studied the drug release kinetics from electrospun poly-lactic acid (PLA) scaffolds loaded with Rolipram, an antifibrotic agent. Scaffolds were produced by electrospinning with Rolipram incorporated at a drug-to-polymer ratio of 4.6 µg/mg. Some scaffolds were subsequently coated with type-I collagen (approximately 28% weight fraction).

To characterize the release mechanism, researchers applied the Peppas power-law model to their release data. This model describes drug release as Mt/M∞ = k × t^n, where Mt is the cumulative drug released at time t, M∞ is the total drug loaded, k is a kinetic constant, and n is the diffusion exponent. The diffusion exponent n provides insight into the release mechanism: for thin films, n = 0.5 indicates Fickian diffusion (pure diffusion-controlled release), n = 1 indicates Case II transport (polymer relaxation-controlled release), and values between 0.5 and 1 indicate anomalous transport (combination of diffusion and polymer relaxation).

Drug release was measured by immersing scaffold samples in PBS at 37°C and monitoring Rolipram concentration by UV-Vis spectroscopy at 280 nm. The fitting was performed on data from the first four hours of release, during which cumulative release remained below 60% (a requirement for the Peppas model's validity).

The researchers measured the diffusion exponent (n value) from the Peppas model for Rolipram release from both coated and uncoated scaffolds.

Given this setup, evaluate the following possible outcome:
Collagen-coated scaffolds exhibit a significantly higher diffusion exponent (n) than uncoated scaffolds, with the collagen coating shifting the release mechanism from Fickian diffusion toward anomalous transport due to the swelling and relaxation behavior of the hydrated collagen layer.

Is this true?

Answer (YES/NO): NO